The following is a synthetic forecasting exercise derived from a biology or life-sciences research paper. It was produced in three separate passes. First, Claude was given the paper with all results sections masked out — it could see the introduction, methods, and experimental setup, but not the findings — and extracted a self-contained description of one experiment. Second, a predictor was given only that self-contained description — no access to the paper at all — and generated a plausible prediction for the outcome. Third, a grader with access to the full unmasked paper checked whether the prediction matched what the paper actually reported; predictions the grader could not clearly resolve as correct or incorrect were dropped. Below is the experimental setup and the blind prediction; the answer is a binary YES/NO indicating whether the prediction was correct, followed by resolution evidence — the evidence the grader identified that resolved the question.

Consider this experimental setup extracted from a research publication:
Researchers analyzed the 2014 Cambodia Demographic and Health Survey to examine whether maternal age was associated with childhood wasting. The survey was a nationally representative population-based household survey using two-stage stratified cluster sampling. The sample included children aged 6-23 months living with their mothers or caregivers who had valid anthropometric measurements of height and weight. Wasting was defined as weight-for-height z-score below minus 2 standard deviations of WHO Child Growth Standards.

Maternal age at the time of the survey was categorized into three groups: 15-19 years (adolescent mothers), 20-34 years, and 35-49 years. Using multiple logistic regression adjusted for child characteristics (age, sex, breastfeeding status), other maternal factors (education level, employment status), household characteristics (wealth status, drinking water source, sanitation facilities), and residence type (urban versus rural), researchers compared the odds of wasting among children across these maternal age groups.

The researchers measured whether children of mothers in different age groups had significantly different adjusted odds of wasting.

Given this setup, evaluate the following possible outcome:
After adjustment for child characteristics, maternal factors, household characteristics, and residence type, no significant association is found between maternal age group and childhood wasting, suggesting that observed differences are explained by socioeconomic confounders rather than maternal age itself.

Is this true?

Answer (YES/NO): NO